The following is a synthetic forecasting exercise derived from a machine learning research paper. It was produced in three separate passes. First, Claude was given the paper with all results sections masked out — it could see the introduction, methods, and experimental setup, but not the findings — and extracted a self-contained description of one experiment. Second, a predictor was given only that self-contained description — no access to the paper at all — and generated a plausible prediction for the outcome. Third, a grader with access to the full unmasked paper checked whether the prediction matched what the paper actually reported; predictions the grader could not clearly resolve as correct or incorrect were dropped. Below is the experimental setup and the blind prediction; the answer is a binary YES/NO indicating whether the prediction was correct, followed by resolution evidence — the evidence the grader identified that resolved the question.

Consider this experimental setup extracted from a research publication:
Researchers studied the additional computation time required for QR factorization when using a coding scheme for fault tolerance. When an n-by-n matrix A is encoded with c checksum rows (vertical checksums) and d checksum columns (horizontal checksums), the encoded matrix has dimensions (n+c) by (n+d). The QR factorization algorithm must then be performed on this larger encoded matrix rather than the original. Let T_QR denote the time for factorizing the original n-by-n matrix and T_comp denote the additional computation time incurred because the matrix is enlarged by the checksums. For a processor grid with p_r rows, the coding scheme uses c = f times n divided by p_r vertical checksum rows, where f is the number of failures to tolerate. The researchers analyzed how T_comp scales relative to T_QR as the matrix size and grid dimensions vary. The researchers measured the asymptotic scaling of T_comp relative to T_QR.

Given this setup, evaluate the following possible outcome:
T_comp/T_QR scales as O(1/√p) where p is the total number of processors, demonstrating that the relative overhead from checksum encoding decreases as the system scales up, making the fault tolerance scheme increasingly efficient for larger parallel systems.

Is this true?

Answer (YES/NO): NO